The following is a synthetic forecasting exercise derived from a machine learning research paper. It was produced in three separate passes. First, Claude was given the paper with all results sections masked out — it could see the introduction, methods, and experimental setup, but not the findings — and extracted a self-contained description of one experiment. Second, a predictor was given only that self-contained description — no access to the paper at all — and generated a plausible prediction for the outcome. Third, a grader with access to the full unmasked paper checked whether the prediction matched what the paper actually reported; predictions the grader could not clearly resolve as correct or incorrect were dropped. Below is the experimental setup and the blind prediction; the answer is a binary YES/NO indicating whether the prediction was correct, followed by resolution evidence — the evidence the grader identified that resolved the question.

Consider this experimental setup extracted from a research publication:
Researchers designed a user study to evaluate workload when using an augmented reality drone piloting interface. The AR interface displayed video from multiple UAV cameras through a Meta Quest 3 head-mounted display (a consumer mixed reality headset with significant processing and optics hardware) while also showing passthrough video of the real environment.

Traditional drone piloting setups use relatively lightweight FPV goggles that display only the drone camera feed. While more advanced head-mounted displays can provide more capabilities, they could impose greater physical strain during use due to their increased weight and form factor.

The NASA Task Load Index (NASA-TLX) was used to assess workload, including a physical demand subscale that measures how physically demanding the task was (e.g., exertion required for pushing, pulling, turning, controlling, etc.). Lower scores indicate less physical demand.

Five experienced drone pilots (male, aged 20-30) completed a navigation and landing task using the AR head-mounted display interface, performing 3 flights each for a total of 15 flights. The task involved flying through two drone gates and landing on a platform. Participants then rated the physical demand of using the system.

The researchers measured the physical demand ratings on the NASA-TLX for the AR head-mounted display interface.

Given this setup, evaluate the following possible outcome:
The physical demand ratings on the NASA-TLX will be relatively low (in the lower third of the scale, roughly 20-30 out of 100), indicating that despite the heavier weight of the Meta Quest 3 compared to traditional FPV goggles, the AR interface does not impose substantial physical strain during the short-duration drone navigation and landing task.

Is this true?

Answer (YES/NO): YES